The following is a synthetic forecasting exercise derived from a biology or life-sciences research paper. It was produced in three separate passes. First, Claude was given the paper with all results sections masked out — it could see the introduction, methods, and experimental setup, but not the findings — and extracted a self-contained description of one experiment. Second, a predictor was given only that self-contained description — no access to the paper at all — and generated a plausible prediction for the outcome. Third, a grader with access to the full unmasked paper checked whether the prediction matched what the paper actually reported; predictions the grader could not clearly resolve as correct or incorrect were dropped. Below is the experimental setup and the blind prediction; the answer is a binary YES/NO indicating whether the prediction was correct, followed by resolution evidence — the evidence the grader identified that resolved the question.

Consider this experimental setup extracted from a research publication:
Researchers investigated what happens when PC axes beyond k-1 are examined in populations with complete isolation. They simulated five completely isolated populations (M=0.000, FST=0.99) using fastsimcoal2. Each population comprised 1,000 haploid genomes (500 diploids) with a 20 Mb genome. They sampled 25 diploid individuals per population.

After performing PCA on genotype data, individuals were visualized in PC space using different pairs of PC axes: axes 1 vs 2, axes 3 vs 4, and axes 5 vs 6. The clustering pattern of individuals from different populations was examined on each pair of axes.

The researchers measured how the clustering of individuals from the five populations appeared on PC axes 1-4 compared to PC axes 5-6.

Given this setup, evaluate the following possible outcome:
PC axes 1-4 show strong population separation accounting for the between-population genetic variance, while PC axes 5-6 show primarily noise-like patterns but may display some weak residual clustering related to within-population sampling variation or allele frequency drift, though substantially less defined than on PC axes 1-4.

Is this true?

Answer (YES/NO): NO